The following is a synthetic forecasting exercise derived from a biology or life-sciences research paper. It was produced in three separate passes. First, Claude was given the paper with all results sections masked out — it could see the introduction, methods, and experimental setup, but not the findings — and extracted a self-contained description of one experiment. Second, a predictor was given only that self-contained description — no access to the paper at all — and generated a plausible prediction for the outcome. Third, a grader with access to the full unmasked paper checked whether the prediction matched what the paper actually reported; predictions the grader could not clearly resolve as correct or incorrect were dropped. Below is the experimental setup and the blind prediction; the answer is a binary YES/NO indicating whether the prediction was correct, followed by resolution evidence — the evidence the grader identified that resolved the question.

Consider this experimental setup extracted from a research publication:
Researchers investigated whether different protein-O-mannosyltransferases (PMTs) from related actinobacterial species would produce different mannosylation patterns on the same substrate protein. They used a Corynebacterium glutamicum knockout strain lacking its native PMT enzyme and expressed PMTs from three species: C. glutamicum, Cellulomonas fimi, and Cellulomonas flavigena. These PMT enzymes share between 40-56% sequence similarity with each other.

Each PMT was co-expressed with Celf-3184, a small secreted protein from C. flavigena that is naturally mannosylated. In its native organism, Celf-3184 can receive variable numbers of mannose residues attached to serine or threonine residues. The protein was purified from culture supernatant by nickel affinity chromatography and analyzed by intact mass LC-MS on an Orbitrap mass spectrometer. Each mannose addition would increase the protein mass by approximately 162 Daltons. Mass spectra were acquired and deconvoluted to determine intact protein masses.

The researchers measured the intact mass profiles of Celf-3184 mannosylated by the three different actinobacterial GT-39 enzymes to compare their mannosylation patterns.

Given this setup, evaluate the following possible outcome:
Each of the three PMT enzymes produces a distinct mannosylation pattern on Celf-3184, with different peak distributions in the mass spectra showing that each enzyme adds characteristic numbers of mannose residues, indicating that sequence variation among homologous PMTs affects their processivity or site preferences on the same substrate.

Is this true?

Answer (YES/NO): NO